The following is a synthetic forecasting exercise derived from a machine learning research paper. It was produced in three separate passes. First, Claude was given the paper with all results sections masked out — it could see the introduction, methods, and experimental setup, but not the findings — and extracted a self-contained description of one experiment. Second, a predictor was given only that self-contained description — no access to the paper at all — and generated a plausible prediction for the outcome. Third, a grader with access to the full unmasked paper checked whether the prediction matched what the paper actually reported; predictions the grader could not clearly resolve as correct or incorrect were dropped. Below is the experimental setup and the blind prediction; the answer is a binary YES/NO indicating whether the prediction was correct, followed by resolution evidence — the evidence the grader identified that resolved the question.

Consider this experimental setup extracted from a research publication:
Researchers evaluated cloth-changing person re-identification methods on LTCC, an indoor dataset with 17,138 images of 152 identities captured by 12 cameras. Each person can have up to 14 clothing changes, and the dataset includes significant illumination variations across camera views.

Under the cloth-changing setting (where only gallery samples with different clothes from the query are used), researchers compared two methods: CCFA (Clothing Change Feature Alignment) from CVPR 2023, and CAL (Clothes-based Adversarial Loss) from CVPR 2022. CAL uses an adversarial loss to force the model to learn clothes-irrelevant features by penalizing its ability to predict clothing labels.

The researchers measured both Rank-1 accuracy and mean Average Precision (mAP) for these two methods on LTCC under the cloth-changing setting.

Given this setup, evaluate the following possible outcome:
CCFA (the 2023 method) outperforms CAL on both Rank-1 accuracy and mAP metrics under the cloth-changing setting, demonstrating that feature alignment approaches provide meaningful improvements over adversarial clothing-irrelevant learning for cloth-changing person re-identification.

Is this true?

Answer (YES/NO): YES